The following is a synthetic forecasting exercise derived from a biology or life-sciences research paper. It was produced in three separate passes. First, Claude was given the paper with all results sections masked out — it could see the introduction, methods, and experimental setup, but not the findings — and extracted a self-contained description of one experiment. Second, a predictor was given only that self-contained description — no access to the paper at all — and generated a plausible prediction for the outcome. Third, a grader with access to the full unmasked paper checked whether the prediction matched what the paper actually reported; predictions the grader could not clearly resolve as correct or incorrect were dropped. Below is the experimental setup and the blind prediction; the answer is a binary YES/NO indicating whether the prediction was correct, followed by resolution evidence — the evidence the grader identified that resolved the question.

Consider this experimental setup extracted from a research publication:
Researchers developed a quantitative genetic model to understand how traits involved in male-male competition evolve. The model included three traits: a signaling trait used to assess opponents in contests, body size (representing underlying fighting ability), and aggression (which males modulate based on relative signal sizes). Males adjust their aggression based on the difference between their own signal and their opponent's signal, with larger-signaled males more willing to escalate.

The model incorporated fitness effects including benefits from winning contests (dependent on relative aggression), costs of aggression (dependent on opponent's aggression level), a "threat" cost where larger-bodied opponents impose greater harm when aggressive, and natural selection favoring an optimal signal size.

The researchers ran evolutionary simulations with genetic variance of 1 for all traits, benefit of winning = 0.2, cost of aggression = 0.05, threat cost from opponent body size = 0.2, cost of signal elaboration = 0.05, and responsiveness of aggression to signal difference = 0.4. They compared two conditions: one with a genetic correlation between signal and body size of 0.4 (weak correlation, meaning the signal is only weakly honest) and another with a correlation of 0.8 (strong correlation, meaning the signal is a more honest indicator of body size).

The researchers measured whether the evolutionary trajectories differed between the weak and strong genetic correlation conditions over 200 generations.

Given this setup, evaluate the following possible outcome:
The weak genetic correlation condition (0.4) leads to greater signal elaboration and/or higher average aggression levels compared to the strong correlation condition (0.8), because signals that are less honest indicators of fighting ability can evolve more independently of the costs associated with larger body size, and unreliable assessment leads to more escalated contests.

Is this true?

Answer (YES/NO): NO